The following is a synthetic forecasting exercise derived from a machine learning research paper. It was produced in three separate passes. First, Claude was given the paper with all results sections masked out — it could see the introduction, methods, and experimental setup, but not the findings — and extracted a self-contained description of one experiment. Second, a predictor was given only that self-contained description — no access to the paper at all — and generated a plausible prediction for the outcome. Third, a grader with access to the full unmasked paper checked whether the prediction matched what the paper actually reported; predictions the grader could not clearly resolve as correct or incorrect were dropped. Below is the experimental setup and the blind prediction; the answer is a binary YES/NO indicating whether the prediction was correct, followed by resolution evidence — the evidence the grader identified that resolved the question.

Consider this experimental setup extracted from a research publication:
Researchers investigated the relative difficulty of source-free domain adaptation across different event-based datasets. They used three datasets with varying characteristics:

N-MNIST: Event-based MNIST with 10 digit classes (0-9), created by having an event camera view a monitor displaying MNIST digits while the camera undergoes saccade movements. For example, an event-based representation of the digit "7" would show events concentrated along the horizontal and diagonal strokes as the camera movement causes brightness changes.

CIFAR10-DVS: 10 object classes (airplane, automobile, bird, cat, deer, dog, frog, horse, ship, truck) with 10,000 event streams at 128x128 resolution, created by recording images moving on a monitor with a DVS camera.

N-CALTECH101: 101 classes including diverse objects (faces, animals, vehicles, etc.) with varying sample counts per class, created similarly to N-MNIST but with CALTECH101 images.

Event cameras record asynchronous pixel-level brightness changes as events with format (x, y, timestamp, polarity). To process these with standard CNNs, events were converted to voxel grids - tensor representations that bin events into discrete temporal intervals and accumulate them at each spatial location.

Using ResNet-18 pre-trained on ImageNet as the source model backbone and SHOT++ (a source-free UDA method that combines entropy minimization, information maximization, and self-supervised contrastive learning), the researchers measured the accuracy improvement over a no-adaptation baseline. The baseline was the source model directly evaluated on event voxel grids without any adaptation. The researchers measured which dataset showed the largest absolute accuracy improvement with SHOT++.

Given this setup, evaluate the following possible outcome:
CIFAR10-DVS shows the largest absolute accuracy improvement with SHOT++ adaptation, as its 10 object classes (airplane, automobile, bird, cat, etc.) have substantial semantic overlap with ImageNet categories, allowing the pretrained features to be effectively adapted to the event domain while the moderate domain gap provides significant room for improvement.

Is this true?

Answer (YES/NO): NO